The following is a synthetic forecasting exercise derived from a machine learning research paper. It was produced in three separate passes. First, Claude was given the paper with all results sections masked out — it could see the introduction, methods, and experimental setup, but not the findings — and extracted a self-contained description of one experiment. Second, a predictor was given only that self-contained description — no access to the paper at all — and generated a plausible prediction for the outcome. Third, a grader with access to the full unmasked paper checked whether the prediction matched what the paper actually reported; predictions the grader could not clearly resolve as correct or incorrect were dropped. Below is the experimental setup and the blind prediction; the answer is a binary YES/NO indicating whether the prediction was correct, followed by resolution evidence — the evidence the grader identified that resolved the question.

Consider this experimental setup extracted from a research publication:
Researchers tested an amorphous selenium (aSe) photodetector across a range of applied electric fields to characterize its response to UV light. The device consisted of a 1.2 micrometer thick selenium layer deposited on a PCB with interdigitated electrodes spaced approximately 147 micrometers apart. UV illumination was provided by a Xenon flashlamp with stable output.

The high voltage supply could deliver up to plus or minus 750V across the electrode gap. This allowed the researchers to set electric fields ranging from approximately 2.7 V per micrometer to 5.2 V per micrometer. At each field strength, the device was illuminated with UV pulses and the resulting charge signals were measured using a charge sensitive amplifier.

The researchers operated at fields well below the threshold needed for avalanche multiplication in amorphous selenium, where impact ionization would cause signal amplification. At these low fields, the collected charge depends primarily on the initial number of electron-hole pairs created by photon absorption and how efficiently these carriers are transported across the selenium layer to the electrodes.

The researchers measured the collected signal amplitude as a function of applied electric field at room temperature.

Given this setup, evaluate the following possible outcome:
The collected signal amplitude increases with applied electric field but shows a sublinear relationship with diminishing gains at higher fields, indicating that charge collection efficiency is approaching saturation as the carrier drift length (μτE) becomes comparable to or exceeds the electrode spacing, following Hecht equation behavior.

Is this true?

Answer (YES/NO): NO